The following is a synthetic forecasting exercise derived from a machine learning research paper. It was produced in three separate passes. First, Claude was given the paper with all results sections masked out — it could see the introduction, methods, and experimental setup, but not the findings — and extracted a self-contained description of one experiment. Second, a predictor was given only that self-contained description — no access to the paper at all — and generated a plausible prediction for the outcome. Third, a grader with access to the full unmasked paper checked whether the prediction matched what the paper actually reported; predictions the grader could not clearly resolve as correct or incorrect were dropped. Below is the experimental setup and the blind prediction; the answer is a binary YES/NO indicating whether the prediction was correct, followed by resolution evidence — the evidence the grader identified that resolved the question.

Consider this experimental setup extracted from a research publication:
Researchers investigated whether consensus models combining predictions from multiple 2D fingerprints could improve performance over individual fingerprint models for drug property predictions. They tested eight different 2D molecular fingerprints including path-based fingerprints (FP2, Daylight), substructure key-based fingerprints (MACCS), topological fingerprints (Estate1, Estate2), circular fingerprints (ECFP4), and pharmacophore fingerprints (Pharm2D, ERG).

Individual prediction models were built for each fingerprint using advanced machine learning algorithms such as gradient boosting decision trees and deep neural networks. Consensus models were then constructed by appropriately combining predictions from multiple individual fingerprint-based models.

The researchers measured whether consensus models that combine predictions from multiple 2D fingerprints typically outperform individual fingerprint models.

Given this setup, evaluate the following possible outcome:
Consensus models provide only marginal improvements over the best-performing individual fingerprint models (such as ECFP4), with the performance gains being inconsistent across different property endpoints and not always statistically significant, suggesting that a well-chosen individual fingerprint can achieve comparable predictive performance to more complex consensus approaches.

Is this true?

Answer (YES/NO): NO